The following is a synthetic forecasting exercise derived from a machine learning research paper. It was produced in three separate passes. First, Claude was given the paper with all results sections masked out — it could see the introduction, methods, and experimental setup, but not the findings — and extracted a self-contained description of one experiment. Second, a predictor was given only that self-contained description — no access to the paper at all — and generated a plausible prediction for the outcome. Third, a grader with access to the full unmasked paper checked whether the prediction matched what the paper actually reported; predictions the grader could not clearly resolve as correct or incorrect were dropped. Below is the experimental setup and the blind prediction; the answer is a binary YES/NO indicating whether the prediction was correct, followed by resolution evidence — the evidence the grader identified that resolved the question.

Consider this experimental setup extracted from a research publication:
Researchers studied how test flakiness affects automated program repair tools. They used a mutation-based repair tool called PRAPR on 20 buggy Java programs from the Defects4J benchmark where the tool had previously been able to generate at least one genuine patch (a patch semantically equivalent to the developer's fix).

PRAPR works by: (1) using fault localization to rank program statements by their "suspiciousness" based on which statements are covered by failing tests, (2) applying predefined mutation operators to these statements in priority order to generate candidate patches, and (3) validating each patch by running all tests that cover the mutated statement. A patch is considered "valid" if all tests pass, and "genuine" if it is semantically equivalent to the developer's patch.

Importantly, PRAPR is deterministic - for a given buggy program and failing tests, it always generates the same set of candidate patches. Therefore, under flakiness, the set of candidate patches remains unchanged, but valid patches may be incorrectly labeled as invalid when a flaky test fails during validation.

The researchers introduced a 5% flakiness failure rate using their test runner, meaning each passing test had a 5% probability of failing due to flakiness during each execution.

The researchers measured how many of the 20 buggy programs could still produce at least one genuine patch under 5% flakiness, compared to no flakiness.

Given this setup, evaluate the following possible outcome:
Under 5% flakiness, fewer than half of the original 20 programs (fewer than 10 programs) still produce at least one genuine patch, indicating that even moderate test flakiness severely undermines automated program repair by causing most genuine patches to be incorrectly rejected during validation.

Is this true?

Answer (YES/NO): NO